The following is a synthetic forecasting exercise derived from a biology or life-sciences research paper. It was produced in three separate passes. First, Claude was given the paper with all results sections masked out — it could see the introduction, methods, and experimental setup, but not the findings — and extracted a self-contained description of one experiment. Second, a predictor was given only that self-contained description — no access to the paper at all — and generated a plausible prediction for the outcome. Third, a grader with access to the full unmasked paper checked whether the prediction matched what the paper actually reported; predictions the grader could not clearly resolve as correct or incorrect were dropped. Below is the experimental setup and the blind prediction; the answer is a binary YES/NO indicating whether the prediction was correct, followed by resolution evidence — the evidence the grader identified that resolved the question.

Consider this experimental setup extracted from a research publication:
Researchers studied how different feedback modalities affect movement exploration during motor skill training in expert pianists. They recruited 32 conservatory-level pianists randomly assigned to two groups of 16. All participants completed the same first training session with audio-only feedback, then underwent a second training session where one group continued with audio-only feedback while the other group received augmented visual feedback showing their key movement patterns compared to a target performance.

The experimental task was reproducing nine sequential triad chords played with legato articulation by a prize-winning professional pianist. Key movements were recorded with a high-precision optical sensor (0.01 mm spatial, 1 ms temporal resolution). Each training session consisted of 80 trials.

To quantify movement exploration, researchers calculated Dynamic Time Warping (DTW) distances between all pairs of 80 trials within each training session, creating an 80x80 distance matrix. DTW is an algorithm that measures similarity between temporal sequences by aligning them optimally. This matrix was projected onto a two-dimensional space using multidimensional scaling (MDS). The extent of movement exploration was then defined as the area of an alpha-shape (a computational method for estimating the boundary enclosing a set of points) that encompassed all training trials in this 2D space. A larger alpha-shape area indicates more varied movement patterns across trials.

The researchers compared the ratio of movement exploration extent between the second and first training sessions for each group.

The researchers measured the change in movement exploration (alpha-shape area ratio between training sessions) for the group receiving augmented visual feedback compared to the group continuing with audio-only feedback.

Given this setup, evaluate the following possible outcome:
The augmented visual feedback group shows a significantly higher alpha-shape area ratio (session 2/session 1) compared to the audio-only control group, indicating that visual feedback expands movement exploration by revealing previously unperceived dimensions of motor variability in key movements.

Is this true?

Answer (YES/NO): YES